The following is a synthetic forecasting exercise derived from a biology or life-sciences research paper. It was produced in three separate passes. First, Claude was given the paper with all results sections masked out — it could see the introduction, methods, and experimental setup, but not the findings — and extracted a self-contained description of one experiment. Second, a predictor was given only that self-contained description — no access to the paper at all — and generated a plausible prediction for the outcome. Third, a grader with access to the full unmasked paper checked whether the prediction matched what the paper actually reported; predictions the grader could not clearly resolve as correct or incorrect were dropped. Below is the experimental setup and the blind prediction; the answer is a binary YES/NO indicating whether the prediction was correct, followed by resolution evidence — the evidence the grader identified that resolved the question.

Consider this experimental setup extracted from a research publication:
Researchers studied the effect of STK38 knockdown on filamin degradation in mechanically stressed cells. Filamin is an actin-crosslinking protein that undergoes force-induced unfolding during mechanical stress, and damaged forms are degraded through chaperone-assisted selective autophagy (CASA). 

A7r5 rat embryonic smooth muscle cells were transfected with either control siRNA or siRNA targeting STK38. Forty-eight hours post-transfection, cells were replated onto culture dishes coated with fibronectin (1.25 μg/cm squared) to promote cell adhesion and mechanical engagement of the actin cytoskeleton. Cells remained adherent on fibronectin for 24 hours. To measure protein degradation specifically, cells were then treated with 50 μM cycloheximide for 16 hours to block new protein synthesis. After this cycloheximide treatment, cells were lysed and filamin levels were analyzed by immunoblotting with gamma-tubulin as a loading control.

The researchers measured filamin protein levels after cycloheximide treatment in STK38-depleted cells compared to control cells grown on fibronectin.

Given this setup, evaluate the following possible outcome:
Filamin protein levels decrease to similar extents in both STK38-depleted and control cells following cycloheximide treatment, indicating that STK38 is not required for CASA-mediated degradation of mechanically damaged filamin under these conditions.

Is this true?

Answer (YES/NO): NO